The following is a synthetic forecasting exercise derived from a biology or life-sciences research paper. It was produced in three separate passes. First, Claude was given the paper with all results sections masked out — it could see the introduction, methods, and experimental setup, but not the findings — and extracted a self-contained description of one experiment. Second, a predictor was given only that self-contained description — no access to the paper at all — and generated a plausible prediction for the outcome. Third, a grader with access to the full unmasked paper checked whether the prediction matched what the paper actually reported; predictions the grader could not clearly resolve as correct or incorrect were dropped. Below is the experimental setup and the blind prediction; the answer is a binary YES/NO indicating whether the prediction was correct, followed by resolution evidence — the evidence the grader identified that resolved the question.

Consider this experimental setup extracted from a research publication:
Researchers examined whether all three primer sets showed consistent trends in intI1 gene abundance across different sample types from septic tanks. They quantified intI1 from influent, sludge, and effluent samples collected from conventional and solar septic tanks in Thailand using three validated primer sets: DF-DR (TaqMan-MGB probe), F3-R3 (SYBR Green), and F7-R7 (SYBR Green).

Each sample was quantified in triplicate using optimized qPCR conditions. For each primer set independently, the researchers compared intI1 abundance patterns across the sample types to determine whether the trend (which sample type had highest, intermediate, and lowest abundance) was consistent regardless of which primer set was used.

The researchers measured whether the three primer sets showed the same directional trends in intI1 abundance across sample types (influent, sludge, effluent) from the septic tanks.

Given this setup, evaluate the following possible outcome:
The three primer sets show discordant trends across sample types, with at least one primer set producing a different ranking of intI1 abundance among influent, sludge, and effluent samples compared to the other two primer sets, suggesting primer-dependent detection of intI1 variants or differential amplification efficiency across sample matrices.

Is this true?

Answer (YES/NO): NO